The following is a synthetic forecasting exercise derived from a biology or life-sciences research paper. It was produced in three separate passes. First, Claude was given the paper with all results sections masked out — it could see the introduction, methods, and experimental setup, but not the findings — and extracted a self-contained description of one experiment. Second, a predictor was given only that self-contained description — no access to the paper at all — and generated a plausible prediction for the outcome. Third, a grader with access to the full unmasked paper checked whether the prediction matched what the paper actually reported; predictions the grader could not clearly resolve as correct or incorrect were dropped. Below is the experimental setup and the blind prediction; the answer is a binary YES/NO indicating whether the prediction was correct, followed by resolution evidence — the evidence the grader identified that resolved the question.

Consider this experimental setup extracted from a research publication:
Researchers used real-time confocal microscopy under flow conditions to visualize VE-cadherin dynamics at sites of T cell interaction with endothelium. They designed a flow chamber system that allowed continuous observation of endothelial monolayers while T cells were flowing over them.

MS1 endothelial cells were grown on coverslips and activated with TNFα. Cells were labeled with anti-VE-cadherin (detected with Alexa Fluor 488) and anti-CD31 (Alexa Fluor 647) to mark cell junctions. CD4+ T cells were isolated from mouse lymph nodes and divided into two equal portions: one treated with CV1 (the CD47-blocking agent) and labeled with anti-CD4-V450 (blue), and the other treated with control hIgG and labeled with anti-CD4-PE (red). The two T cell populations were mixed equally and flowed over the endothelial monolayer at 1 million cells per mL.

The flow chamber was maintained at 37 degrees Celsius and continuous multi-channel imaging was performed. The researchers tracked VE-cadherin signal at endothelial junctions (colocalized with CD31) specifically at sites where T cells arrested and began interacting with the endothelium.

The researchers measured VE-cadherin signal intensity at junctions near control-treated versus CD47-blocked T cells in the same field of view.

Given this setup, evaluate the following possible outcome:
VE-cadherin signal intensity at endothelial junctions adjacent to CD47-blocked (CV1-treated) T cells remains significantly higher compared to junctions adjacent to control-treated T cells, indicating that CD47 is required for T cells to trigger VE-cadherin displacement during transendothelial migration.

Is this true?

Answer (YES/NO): YES